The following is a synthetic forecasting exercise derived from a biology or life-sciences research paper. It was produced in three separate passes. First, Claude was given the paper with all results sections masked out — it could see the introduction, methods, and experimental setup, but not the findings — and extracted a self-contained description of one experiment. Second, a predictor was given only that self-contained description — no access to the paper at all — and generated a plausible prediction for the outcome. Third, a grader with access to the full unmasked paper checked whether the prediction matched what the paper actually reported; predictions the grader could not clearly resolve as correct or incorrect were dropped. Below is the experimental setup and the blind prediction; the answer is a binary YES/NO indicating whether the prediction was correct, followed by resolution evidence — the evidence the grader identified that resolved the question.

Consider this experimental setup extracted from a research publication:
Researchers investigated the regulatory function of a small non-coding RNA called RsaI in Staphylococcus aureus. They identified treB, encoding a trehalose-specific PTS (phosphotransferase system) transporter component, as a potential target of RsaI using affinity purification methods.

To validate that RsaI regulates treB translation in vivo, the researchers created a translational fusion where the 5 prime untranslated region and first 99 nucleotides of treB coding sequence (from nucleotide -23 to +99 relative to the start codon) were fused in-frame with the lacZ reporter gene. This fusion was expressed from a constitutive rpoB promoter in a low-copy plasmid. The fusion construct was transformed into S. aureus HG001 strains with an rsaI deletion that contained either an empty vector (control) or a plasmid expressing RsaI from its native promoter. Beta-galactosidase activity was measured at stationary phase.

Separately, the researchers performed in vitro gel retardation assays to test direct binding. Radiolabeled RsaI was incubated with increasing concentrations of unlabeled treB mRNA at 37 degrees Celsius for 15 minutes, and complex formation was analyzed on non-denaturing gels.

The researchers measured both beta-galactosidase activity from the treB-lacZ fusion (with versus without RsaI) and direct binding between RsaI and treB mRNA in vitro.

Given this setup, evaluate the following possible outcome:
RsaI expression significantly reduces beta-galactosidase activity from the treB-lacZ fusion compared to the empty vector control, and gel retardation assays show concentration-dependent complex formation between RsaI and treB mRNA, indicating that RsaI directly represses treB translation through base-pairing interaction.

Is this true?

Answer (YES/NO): YES